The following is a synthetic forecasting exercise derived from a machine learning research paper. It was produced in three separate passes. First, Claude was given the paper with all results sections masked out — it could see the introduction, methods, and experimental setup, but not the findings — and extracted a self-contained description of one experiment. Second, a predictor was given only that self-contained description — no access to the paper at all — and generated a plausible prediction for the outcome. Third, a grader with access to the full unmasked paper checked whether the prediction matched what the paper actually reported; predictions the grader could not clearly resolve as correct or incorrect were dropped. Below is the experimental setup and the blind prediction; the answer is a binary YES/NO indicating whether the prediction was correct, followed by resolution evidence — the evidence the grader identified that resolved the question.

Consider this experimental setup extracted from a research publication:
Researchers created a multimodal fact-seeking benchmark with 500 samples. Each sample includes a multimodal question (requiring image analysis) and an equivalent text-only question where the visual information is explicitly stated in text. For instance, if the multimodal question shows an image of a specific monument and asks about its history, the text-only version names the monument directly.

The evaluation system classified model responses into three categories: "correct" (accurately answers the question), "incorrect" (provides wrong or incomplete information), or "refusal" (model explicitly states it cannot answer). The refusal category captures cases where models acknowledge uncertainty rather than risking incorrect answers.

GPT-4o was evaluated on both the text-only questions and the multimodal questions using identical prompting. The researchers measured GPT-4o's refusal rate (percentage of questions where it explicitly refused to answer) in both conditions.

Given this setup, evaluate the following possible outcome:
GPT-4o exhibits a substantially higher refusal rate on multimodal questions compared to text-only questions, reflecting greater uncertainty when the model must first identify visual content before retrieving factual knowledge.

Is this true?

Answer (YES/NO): NO